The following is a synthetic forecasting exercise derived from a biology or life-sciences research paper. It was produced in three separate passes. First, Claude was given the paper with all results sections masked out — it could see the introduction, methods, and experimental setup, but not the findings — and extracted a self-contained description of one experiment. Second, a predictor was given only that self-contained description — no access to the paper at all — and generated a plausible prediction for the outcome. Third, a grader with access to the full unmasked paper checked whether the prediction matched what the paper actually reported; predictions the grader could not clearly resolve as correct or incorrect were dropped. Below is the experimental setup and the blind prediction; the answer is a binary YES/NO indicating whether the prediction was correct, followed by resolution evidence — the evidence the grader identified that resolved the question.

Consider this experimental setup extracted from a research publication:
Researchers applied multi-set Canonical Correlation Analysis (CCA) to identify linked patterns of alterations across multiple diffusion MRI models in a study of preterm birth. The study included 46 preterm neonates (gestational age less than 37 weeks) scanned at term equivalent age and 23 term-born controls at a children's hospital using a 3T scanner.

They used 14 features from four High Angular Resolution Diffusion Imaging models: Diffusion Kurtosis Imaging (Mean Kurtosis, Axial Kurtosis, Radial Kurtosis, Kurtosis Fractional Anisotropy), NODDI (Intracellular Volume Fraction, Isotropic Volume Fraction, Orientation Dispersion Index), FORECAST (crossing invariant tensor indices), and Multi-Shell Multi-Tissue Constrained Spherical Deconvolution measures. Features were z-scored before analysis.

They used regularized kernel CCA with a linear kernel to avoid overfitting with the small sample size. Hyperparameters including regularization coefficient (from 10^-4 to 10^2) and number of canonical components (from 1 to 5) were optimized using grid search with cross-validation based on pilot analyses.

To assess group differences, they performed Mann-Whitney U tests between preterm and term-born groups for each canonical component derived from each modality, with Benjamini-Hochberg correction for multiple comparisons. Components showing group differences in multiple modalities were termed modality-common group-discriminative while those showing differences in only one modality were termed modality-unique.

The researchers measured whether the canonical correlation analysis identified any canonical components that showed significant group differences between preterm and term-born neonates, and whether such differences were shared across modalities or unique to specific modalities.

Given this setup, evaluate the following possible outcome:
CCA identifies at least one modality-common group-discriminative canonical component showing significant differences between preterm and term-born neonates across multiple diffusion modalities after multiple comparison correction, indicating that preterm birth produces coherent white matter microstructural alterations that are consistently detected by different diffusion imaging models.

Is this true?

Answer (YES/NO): YES